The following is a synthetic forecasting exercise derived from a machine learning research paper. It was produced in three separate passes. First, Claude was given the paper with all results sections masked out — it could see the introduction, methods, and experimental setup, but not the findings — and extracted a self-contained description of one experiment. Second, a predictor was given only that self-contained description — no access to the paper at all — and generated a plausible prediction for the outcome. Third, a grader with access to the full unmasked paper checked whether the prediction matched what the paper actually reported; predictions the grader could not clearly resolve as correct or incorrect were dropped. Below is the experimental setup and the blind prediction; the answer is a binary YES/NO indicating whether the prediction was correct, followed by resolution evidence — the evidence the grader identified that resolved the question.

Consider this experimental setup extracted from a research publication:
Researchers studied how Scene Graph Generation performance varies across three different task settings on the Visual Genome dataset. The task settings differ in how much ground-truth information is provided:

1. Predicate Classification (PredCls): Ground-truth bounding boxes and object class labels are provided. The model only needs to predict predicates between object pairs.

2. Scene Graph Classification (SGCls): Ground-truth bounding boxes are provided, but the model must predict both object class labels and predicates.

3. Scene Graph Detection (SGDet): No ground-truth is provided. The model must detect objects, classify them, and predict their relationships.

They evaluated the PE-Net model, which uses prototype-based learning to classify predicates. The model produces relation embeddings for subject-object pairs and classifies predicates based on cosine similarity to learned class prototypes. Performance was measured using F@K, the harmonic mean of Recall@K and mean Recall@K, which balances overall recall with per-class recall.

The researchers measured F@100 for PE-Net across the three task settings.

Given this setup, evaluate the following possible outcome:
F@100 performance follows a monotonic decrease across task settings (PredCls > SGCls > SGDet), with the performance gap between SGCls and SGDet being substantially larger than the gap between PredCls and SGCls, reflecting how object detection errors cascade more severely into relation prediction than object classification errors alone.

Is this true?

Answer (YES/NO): NO